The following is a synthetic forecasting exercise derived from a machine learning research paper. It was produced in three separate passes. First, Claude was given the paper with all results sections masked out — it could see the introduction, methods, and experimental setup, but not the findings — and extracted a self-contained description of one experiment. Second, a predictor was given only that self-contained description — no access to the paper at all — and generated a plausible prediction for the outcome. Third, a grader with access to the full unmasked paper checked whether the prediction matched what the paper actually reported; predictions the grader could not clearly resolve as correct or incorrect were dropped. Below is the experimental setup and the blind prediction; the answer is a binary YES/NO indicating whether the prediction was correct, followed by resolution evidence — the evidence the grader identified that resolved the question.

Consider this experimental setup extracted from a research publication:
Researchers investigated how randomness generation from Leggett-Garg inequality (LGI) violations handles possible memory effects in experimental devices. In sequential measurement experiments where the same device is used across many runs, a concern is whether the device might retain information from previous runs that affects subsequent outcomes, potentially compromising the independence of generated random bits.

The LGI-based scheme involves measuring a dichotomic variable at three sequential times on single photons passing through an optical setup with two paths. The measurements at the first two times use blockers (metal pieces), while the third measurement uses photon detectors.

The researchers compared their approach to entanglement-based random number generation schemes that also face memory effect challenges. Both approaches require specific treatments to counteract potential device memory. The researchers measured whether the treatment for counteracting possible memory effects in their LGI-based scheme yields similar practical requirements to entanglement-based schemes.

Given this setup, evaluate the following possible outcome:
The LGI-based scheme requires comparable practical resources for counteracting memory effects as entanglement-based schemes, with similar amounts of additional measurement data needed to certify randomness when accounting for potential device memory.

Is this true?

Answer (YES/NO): YES